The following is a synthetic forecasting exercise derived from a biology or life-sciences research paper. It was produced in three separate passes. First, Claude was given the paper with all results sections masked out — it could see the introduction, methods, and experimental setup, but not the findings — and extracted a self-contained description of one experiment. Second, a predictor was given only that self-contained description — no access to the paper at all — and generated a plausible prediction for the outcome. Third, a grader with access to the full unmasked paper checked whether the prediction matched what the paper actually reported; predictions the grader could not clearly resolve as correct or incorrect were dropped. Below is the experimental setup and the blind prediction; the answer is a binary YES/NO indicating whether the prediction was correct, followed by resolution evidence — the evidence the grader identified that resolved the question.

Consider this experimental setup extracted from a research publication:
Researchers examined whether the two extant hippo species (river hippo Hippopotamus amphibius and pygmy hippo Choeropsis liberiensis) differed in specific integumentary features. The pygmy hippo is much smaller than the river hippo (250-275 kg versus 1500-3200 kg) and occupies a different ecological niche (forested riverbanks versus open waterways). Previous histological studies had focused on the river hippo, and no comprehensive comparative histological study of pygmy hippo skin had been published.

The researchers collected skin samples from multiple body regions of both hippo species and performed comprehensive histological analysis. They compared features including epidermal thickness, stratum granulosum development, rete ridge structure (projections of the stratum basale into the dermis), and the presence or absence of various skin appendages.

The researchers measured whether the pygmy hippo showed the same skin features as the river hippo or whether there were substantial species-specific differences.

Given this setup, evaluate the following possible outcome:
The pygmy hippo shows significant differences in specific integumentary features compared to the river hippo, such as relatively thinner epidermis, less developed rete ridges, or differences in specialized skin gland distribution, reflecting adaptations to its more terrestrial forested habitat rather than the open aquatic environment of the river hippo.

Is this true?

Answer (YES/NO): NO